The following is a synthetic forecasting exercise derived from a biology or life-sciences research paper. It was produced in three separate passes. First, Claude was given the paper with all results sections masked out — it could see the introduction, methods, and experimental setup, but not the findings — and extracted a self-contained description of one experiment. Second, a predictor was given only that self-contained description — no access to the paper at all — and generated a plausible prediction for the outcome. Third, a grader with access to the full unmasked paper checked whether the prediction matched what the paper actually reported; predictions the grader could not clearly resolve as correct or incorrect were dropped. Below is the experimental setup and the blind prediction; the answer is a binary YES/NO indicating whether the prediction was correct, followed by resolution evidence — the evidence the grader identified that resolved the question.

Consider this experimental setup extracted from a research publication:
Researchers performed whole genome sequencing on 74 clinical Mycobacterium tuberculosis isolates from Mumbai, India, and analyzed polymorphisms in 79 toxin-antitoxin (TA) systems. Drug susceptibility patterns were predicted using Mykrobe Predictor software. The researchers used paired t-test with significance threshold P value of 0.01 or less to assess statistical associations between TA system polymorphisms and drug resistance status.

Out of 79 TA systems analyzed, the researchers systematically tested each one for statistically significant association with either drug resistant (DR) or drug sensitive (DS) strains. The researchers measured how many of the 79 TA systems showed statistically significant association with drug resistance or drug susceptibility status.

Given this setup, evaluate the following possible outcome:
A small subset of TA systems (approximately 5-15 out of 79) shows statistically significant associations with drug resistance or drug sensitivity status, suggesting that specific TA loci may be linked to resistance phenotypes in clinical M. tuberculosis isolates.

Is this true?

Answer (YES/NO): NO